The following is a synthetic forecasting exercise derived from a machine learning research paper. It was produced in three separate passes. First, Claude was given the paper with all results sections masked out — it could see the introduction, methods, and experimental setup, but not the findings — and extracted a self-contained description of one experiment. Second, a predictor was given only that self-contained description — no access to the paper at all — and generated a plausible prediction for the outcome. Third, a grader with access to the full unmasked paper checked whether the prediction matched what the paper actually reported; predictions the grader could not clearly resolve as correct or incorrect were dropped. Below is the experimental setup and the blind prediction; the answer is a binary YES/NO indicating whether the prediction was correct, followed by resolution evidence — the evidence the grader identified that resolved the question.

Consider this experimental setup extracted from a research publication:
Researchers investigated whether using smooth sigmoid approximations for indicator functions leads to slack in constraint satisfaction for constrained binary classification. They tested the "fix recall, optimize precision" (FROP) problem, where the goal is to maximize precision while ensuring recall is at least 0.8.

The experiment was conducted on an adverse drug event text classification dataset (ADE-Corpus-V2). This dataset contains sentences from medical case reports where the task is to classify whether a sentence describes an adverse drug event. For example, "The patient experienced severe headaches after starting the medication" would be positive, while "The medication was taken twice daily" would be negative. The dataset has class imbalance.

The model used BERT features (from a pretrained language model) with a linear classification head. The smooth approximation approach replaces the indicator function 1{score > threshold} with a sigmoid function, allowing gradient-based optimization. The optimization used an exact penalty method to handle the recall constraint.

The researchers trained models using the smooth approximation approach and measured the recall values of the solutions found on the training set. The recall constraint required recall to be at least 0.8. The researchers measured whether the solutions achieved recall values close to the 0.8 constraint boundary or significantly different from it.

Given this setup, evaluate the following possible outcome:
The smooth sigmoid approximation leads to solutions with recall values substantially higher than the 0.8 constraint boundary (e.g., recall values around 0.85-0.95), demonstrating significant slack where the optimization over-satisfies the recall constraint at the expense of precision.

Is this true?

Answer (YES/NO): YES